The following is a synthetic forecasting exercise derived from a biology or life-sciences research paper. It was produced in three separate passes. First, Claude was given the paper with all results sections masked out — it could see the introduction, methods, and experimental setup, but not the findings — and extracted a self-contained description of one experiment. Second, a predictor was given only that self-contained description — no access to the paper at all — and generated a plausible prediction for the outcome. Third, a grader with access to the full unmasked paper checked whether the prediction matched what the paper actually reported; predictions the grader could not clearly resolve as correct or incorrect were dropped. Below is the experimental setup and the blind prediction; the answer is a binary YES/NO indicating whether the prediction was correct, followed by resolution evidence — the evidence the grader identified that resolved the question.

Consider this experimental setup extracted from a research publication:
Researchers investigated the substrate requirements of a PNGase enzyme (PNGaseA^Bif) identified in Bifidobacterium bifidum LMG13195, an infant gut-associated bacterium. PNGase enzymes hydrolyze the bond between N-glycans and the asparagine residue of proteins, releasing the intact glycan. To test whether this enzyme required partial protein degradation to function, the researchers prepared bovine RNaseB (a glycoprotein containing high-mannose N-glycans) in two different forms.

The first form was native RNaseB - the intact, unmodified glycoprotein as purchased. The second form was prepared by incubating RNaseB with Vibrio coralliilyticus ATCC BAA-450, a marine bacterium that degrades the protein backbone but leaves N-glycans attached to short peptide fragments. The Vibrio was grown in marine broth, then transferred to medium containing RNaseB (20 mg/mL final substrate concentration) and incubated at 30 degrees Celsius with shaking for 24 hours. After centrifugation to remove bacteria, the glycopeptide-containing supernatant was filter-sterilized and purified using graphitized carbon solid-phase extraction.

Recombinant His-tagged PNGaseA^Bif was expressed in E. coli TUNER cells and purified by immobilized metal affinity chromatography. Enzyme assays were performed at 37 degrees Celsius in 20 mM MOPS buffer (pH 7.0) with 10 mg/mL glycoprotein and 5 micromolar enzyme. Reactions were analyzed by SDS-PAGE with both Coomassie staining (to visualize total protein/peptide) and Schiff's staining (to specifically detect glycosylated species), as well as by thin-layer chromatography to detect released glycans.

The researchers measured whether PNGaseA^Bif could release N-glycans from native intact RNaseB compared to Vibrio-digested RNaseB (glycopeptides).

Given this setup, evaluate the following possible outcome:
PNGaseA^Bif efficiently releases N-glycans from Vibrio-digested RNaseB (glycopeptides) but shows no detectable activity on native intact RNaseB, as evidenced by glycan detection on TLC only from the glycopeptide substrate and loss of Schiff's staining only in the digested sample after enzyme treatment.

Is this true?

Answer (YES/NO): YES